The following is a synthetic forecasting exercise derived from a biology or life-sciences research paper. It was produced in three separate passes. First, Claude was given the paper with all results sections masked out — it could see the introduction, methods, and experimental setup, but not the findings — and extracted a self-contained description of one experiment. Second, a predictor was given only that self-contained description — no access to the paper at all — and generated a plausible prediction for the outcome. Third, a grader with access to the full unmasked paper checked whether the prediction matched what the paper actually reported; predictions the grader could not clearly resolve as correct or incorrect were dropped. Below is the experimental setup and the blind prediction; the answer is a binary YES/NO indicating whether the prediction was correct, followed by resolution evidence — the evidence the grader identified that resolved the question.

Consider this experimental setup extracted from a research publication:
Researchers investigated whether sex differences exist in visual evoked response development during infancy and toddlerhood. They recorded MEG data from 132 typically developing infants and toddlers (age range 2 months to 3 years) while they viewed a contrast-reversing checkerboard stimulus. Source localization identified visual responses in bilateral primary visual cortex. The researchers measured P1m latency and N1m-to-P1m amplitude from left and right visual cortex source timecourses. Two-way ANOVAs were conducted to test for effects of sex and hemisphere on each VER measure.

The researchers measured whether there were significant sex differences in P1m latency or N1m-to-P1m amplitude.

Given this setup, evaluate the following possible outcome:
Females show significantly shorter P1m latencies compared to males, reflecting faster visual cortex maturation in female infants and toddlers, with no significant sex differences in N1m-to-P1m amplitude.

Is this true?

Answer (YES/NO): NO